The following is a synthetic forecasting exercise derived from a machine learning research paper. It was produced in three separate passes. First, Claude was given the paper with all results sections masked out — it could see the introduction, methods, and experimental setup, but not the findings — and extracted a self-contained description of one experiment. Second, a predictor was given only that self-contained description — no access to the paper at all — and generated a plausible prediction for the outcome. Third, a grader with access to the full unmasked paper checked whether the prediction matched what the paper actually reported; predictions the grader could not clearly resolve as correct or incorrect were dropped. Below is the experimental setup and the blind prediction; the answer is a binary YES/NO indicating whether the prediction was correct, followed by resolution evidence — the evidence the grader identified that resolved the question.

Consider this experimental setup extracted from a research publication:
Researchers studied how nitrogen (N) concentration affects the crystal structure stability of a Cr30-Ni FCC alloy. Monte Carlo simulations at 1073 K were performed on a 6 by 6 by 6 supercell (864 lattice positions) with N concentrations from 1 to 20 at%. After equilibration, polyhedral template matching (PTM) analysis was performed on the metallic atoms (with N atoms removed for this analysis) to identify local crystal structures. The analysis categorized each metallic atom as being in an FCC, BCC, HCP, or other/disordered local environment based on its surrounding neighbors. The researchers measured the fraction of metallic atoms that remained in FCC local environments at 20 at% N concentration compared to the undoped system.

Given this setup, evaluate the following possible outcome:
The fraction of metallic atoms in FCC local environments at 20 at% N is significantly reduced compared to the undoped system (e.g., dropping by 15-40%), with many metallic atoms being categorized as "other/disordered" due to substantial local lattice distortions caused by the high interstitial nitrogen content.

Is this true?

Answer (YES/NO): NO